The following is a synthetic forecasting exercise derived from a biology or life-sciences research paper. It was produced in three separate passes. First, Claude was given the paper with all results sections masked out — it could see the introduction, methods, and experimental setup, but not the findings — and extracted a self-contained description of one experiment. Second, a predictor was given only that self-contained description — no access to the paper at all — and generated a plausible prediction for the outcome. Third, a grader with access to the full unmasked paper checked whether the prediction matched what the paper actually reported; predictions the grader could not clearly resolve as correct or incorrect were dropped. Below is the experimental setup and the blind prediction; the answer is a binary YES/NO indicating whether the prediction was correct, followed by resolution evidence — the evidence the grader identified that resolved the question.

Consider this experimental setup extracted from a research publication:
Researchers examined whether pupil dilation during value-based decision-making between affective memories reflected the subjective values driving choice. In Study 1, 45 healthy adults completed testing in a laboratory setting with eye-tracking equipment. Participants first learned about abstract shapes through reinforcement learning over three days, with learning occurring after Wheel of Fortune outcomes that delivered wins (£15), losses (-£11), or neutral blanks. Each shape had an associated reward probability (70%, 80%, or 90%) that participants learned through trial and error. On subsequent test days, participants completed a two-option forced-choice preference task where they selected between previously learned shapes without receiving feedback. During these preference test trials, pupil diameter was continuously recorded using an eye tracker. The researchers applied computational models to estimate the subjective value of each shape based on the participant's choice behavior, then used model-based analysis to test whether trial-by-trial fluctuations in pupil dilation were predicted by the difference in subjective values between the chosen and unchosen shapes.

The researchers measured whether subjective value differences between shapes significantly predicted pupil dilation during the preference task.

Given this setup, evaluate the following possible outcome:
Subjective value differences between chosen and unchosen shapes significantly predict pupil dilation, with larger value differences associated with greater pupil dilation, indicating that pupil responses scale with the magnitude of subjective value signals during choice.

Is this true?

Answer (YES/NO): NO